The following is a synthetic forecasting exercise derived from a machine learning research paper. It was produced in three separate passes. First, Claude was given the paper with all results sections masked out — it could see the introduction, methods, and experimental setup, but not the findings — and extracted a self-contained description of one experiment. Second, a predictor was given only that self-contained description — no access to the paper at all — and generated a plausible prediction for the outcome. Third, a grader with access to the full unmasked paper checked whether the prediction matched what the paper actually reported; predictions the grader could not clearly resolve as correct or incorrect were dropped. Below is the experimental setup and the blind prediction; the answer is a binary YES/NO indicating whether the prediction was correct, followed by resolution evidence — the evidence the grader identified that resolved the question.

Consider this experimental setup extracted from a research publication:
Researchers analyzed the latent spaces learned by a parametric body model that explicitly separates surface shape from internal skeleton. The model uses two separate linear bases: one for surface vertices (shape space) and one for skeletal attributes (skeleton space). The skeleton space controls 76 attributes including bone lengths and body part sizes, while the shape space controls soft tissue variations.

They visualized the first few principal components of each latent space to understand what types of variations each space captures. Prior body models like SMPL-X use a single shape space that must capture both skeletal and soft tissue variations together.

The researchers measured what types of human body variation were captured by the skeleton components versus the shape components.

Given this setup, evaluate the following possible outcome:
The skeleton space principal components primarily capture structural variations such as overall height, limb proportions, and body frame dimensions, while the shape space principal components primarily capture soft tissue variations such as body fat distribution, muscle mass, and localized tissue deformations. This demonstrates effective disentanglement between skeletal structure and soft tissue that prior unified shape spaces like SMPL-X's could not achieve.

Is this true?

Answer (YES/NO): YES